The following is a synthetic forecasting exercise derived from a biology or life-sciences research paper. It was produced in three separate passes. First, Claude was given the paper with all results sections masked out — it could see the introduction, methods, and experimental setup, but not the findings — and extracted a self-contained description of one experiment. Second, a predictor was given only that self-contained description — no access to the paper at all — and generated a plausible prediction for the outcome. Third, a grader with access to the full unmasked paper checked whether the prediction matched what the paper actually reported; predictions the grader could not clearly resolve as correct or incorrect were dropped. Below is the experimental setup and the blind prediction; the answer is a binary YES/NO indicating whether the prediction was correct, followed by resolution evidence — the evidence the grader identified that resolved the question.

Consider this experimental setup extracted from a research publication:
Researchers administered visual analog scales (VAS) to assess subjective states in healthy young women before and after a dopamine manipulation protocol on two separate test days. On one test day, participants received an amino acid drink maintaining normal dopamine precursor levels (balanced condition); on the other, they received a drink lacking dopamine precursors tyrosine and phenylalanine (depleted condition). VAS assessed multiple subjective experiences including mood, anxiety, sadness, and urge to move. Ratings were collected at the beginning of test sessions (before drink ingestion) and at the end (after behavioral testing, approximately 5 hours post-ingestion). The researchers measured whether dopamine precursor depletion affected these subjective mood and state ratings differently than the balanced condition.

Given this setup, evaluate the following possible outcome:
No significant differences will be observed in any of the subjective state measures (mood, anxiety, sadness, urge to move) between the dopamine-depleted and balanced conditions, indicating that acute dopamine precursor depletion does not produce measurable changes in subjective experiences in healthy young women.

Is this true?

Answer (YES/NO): NO